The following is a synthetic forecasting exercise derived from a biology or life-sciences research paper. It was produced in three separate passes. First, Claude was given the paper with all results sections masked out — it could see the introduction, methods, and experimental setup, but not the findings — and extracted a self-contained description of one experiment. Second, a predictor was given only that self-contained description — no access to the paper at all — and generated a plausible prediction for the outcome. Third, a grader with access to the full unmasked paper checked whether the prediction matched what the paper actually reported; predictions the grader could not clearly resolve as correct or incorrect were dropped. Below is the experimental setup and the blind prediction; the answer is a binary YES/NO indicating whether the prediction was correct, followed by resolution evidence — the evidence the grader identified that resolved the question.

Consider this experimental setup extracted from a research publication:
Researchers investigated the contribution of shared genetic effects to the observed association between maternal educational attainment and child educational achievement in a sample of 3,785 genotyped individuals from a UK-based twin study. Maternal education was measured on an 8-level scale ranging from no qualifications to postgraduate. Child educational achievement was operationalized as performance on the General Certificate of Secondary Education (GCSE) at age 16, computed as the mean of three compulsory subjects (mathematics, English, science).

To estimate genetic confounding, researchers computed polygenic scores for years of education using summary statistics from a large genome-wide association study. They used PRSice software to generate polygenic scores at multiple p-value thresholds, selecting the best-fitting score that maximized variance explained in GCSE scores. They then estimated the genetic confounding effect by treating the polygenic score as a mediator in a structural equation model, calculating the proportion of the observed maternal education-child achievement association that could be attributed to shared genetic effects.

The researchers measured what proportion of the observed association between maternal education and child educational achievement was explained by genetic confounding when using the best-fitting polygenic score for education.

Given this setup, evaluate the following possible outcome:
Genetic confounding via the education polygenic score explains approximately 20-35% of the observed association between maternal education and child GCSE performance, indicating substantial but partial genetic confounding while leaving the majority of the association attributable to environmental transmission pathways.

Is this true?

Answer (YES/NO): NO